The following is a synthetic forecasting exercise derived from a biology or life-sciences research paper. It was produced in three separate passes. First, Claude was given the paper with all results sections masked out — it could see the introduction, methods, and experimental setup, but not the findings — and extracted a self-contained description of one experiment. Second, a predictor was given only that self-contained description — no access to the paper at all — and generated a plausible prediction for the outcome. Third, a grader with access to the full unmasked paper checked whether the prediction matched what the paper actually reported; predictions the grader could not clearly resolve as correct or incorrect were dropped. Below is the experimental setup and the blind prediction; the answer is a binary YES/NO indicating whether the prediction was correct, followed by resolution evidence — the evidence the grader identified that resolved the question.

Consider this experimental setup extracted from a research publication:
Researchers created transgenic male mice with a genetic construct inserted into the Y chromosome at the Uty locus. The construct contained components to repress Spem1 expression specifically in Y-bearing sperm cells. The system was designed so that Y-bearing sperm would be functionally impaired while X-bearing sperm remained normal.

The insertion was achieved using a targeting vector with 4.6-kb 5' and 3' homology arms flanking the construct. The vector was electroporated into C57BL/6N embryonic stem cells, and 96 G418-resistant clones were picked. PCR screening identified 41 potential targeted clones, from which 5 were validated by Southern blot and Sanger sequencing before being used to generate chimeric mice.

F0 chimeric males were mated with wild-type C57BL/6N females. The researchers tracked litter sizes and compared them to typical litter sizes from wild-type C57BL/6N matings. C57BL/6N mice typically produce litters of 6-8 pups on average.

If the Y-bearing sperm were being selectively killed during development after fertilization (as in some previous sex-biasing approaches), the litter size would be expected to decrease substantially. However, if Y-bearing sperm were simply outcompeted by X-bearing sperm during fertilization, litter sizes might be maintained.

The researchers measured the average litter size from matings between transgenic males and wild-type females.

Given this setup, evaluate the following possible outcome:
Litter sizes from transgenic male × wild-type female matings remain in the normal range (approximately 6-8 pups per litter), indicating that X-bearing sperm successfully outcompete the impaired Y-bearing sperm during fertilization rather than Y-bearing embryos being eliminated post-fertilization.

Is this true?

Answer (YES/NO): YES